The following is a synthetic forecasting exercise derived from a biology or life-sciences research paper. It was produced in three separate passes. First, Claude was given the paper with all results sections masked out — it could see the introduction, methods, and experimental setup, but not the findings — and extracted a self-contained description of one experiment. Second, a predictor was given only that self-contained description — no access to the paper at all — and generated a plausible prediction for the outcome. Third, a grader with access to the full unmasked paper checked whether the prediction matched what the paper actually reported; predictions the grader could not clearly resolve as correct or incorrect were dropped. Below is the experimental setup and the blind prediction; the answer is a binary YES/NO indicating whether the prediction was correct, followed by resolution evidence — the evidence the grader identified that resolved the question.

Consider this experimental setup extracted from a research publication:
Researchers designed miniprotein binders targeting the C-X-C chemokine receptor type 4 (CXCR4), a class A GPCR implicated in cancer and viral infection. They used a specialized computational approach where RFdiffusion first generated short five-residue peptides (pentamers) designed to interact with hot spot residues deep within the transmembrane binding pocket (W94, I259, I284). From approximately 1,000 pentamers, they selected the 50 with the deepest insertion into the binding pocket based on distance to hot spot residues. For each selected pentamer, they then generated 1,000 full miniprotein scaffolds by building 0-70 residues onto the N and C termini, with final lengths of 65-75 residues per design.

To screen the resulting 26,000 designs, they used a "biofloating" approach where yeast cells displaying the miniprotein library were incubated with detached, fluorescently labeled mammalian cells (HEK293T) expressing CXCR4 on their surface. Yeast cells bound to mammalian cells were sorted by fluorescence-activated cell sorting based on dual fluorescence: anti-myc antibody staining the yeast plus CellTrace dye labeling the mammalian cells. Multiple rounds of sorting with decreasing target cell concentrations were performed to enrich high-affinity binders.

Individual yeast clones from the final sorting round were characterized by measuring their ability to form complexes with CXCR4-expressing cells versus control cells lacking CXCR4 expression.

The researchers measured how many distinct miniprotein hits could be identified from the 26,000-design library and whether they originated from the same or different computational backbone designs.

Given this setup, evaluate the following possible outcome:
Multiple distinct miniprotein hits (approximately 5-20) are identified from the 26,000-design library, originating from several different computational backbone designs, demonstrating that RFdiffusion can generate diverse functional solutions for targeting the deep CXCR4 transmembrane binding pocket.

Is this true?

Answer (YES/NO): NO